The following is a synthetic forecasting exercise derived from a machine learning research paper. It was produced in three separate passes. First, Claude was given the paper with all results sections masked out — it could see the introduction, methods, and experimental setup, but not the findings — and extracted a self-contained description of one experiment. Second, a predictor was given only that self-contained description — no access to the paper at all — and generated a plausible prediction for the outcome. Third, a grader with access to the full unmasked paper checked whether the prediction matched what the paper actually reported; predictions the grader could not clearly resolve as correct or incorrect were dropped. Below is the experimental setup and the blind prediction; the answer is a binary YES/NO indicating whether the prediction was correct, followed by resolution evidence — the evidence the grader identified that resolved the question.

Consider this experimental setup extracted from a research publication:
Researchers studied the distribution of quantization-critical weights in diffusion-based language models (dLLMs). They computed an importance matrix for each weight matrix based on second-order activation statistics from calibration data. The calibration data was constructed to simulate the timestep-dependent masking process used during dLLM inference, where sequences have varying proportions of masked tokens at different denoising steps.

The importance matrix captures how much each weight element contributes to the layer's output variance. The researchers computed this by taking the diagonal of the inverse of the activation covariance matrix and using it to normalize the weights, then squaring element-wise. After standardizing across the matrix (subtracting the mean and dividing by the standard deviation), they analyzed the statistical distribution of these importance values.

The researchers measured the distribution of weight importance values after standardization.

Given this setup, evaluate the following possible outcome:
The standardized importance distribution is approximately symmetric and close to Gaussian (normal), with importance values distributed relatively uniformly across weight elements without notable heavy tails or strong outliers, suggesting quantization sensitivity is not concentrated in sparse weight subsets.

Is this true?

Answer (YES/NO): NO